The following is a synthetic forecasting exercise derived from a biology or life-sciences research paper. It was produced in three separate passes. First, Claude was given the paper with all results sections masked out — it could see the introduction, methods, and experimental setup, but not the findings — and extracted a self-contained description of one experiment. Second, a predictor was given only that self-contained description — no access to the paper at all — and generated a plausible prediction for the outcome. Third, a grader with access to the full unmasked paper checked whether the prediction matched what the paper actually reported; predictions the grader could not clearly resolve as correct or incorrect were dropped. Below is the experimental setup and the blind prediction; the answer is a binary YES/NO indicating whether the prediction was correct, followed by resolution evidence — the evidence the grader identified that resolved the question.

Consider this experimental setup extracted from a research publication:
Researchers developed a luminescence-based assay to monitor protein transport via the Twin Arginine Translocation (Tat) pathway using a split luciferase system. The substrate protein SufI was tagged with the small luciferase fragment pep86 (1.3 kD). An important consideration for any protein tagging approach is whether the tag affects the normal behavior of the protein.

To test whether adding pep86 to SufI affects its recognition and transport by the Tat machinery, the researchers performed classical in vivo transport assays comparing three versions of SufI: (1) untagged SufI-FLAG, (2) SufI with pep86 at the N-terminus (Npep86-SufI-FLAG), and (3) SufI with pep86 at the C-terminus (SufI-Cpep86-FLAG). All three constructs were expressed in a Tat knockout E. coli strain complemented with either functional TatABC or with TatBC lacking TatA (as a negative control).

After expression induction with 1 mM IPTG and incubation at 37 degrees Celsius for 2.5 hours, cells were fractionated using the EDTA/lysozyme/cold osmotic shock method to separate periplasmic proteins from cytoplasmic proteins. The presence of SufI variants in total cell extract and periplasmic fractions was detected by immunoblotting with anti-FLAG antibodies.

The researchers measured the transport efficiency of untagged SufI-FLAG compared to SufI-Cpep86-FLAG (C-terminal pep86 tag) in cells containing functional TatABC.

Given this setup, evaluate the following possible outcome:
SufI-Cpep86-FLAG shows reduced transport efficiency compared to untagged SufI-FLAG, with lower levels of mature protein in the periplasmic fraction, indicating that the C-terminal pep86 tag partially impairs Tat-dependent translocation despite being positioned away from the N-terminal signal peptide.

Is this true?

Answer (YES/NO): YES